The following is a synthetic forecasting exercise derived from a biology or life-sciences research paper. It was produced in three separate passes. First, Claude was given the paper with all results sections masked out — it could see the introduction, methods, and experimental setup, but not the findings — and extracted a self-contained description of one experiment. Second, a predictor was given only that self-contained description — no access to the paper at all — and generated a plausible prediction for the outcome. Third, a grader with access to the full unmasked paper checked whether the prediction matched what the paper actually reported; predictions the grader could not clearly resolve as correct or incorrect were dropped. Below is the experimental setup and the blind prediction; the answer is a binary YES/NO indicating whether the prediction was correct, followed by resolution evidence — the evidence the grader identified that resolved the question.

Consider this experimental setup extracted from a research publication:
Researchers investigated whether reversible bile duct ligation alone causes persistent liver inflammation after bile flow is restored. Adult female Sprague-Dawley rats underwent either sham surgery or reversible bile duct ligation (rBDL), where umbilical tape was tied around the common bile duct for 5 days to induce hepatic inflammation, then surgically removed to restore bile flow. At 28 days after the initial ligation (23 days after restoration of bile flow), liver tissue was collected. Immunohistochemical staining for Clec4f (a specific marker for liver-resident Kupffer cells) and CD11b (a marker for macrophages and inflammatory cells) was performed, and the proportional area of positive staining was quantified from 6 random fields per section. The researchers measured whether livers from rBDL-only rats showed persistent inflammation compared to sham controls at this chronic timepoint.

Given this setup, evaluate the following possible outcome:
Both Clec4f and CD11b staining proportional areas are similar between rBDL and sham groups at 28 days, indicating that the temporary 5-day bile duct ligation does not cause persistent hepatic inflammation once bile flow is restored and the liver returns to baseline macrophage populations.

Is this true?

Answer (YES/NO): NO